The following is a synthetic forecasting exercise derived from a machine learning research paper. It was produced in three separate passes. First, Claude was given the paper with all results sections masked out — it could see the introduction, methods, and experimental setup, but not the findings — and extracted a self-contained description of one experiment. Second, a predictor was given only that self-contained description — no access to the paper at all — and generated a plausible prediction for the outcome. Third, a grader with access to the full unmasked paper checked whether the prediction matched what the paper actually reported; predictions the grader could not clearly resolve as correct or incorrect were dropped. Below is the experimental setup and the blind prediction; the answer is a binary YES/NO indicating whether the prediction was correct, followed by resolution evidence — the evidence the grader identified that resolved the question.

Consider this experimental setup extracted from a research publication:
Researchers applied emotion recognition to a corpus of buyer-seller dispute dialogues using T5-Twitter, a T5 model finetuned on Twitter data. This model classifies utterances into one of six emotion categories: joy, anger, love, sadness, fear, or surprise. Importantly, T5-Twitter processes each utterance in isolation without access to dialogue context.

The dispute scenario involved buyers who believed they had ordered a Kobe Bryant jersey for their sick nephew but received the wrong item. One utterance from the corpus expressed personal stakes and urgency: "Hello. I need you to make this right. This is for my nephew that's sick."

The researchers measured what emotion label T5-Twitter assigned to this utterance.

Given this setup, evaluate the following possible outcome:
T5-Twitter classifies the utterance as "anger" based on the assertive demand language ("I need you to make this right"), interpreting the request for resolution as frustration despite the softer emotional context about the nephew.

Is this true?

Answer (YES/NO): NO